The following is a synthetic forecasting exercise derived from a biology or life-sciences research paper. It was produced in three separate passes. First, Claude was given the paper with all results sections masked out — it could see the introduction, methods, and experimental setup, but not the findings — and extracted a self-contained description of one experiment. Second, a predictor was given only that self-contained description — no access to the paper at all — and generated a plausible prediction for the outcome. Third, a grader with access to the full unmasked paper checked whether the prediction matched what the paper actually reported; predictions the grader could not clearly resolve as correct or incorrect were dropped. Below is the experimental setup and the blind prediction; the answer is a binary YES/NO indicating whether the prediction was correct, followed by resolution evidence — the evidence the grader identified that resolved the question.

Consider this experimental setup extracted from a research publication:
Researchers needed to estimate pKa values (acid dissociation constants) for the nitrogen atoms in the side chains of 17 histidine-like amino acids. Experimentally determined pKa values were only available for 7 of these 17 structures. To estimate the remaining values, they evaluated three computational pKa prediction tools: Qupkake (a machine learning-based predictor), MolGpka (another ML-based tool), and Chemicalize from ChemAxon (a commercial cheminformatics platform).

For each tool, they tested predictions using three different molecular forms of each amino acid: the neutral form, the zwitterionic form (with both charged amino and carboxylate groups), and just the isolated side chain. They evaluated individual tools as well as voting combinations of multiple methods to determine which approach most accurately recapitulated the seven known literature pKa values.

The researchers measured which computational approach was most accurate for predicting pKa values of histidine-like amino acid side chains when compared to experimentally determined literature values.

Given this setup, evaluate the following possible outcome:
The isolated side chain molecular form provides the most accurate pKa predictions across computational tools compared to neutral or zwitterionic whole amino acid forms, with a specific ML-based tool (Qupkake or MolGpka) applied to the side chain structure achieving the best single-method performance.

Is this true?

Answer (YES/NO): NO